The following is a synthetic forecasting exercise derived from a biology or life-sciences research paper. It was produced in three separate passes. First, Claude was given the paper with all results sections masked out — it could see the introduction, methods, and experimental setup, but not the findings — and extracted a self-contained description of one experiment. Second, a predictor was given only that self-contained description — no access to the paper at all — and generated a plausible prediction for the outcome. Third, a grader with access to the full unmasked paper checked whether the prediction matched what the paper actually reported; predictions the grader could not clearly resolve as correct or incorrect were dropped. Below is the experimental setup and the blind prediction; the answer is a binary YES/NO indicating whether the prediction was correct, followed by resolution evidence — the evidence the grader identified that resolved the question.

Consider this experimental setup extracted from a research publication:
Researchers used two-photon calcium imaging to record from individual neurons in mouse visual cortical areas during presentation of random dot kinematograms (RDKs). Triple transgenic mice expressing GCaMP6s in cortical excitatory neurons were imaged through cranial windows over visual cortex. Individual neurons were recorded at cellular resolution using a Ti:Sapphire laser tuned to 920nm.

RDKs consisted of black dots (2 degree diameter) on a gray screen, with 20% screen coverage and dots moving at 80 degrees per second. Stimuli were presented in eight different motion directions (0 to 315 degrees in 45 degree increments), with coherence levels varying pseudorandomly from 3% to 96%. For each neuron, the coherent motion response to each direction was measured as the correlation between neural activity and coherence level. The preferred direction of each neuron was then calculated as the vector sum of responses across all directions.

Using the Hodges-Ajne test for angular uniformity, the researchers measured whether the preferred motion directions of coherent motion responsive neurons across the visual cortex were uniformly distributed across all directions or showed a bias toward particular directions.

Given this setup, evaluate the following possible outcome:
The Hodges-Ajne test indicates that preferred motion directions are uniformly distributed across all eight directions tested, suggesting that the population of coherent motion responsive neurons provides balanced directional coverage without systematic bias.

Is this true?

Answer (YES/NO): NO